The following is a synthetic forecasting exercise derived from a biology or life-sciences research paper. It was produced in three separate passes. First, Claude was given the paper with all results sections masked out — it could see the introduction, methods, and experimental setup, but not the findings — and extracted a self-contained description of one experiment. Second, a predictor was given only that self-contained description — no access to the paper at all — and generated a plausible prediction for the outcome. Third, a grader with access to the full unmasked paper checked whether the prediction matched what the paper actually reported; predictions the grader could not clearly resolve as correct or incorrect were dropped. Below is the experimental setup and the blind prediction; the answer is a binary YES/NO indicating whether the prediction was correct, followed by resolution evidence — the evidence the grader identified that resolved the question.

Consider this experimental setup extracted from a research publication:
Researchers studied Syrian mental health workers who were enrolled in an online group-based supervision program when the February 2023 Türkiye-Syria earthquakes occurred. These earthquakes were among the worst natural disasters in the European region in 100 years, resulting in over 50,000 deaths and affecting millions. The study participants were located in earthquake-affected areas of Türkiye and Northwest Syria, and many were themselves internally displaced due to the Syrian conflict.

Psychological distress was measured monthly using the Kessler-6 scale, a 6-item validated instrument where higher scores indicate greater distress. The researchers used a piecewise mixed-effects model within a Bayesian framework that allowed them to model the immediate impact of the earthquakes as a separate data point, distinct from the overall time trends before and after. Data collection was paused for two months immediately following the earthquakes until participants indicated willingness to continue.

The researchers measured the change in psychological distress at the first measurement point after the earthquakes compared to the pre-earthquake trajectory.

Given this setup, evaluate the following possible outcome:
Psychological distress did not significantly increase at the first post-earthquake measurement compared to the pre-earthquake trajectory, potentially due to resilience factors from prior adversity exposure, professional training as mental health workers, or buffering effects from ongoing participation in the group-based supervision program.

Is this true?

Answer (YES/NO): NO